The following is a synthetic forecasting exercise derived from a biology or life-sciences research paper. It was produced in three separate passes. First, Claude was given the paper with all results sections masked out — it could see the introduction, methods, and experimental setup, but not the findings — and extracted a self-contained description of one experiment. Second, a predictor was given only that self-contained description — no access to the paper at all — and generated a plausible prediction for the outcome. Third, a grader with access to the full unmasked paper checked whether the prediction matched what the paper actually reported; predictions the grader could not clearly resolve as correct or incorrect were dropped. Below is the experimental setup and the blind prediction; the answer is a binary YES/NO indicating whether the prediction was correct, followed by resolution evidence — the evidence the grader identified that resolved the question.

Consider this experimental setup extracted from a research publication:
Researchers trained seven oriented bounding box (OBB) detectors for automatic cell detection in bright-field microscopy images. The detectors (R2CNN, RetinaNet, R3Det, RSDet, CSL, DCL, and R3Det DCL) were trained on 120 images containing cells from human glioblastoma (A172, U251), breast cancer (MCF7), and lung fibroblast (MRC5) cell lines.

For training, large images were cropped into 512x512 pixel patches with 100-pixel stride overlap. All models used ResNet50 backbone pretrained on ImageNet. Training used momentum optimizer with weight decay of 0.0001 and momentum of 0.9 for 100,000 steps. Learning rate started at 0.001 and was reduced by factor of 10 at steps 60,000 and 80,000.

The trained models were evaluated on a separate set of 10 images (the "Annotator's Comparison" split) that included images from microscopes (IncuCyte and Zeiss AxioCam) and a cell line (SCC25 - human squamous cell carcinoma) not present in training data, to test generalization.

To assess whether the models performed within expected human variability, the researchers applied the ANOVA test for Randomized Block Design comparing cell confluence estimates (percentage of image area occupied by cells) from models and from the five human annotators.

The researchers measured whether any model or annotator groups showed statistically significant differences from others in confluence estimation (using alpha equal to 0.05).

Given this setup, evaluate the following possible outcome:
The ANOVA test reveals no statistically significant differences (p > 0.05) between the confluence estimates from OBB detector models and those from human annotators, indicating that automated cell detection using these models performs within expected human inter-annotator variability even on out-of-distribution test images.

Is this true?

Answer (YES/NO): YES